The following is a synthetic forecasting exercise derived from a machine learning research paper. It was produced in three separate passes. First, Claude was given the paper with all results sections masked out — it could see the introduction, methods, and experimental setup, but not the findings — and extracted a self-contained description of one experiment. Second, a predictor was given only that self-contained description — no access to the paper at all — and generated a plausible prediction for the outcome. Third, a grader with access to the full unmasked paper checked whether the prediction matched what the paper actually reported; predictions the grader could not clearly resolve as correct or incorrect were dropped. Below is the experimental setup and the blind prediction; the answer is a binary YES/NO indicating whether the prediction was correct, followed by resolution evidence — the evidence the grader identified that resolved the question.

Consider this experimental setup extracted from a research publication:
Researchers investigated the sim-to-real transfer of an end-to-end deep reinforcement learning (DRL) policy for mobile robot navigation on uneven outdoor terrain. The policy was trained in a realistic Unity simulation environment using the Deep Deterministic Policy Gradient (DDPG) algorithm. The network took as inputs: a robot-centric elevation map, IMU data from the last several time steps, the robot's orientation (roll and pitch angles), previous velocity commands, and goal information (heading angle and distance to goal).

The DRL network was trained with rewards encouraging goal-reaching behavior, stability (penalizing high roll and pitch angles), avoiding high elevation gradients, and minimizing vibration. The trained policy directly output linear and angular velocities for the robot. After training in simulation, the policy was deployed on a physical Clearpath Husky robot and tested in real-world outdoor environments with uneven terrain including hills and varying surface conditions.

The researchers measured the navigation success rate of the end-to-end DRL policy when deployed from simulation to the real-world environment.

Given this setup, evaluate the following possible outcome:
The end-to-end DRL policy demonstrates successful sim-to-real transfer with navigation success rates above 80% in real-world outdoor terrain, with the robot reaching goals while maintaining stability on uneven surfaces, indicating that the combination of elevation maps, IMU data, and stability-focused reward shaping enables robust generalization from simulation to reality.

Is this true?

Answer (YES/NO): NO